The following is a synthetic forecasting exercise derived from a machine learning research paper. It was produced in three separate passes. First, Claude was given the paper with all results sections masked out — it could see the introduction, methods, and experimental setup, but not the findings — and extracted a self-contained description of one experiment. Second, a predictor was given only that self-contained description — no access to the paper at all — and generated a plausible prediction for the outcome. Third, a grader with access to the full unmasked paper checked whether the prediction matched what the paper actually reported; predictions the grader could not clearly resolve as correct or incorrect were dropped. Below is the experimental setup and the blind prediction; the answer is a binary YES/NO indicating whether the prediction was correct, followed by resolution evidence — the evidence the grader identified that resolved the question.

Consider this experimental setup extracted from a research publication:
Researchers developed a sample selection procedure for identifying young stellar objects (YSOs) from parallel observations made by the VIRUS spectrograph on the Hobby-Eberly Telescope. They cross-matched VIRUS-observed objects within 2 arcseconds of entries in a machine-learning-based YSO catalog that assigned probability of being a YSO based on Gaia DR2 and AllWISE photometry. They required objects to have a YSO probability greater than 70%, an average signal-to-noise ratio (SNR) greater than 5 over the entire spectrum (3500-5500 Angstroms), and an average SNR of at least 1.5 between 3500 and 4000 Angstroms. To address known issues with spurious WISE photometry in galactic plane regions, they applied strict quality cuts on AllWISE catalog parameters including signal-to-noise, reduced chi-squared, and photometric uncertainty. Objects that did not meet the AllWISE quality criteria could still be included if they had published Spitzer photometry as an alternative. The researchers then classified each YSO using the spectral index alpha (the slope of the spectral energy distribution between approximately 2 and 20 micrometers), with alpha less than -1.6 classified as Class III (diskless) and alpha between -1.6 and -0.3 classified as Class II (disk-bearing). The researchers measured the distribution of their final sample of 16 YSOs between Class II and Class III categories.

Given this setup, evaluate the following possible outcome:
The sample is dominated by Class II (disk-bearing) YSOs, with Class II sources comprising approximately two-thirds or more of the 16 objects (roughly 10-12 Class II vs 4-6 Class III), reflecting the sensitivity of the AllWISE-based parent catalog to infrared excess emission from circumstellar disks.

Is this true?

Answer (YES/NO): YES